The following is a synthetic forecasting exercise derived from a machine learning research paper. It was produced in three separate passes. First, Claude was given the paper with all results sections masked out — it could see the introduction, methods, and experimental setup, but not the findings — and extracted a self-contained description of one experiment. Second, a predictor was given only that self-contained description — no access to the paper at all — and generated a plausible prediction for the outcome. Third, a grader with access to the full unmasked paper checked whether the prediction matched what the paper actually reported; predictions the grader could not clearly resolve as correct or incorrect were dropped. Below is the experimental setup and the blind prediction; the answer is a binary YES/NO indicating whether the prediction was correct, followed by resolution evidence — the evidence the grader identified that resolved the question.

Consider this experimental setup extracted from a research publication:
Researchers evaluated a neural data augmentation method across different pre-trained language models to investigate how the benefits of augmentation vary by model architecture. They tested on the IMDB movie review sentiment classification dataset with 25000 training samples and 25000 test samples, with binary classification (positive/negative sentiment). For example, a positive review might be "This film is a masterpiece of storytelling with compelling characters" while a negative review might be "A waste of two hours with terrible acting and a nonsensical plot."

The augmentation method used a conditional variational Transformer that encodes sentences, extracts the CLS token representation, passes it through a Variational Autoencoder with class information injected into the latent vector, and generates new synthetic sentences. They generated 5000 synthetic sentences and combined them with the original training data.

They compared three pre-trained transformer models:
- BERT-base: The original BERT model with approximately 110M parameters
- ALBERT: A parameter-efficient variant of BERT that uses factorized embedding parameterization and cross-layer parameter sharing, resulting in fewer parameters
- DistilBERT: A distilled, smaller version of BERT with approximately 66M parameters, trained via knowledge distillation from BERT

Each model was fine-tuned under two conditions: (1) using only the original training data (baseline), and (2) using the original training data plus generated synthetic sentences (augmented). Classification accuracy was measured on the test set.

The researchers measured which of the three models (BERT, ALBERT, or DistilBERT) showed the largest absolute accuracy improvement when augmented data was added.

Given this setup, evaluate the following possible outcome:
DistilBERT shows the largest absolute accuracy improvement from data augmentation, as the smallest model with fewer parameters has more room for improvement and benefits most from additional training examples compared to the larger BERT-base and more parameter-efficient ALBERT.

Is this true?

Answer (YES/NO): NO